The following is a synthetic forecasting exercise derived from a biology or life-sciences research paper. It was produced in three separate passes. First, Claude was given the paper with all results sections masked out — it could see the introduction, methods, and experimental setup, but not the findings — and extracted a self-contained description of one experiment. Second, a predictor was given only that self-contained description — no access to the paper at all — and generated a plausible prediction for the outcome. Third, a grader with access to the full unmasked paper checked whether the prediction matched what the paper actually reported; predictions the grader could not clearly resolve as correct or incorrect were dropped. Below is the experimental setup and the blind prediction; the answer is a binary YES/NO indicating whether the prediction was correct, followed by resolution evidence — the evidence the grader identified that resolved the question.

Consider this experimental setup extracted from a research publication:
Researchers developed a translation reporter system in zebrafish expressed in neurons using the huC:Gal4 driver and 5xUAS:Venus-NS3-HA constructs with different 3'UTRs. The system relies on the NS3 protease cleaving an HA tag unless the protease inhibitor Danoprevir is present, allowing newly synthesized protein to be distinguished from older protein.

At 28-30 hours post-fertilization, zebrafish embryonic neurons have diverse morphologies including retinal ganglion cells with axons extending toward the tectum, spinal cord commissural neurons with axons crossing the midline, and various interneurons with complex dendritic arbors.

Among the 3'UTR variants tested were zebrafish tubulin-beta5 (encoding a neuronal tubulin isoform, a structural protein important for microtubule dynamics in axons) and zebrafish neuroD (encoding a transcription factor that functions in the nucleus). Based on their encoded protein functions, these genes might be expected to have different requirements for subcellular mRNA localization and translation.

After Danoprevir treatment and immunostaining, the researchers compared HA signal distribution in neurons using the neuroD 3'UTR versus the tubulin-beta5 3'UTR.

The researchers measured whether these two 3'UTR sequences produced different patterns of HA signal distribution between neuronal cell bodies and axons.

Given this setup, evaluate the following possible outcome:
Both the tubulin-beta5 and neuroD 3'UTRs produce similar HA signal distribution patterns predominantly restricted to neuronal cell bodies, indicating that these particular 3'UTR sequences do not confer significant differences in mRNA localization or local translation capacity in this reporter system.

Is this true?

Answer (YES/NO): NO